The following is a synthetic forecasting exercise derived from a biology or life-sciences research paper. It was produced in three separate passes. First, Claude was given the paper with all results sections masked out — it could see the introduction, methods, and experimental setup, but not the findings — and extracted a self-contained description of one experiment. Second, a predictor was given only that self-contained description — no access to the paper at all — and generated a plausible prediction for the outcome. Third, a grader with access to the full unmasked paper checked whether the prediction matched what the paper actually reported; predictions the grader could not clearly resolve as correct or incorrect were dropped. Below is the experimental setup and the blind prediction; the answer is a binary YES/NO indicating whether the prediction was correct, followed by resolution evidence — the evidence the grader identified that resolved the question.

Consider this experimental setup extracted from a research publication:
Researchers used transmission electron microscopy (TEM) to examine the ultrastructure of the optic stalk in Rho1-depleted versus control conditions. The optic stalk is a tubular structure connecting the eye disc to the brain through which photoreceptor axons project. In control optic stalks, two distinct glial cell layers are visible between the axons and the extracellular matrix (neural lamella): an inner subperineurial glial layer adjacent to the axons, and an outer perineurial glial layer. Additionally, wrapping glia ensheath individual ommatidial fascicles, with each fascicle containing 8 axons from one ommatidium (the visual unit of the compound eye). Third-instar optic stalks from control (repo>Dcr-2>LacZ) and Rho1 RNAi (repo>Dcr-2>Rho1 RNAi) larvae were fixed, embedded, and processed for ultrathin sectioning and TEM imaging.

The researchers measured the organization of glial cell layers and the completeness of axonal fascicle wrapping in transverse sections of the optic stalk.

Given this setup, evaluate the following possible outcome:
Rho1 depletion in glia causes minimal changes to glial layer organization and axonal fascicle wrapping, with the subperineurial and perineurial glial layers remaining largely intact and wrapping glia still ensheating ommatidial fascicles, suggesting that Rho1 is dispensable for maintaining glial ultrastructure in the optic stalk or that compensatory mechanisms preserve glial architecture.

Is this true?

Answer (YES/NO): NO